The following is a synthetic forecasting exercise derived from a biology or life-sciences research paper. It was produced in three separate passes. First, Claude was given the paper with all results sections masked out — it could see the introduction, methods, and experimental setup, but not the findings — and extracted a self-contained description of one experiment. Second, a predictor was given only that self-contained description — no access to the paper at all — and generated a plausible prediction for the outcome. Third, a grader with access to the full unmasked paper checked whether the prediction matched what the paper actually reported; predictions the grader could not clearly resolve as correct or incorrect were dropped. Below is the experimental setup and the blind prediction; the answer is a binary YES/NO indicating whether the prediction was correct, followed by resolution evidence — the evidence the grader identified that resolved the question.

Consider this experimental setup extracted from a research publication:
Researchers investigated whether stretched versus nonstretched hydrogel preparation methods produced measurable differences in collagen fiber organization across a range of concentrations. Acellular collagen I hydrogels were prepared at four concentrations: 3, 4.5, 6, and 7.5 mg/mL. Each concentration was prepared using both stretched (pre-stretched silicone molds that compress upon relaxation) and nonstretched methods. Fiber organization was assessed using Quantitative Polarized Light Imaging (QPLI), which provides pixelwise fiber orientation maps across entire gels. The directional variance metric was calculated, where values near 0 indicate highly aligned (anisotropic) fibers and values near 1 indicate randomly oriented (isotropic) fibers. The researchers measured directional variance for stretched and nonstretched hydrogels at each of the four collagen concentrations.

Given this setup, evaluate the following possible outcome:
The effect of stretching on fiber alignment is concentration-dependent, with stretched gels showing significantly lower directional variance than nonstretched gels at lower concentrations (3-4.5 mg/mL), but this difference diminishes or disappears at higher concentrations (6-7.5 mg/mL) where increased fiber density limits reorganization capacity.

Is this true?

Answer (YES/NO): NO